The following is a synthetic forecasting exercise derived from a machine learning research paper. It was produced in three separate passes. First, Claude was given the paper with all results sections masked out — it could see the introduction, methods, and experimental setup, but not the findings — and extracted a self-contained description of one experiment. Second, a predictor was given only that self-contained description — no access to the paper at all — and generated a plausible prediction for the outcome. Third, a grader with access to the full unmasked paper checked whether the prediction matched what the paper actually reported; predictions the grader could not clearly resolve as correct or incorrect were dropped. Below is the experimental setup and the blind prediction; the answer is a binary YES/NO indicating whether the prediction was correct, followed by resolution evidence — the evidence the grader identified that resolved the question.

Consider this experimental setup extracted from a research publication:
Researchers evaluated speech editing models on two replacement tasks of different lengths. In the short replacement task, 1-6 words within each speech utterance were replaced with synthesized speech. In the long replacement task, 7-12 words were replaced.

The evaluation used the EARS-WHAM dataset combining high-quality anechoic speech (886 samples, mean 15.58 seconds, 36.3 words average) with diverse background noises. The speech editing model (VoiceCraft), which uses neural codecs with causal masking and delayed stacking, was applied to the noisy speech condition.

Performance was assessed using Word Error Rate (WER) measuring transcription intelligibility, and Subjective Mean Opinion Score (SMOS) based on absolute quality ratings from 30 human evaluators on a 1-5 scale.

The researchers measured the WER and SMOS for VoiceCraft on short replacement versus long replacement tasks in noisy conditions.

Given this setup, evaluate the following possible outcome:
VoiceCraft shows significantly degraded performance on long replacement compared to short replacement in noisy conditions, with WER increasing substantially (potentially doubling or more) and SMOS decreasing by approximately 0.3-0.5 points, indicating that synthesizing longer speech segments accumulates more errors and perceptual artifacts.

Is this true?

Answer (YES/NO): NO